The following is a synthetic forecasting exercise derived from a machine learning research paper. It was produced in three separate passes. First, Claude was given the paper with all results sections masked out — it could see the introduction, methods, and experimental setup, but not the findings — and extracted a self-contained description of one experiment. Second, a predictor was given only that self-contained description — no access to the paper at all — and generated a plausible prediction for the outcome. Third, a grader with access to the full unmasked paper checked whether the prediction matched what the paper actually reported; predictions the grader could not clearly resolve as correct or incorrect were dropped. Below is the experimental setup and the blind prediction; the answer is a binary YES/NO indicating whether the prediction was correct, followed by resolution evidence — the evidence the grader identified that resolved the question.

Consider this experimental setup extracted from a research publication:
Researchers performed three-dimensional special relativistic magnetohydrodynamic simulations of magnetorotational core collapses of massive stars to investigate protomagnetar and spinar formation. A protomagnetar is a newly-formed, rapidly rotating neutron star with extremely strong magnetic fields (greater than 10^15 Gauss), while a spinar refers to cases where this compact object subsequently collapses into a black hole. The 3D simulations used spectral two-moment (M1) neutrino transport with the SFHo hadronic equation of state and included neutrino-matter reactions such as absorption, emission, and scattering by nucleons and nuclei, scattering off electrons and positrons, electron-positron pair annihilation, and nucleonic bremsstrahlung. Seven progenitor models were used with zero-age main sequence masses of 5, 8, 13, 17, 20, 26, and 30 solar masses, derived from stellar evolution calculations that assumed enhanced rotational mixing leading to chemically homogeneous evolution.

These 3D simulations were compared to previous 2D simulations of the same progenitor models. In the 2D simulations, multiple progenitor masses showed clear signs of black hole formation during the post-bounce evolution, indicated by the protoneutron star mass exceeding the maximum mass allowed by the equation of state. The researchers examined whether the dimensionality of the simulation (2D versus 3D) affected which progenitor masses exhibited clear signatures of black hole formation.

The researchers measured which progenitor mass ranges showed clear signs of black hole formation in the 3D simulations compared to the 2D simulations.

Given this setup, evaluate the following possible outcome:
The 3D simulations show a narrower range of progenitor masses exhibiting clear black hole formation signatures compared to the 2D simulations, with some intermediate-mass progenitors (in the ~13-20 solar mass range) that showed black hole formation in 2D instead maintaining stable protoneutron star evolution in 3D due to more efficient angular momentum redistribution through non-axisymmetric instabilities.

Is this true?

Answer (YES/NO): NO